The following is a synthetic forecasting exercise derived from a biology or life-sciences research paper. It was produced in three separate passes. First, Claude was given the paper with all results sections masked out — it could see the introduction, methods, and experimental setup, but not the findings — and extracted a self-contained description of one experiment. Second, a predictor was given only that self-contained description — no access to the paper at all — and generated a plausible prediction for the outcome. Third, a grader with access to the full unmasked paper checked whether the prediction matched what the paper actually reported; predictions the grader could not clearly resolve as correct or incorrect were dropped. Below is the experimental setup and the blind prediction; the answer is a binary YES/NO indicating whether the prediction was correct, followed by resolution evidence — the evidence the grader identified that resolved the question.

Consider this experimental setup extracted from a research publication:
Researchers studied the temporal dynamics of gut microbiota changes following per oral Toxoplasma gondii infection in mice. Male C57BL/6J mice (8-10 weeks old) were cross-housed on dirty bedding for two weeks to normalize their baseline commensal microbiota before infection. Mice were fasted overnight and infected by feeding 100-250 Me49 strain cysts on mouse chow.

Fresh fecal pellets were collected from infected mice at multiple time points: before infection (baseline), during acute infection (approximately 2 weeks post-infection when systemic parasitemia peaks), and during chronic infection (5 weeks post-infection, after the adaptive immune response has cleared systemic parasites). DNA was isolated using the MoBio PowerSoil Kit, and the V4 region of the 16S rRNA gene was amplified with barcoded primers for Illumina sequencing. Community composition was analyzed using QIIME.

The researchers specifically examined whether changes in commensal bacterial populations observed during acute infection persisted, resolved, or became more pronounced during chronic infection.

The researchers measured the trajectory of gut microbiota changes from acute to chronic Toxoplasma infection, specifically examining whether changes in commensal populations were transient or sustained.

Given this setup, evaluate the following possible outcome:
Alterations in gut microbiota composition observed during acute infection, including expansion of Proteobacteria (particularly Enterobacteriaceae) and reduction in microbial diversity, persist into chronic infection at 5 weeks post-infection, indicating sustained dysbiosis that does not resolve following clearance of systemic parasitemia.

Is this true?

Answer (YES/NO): NO